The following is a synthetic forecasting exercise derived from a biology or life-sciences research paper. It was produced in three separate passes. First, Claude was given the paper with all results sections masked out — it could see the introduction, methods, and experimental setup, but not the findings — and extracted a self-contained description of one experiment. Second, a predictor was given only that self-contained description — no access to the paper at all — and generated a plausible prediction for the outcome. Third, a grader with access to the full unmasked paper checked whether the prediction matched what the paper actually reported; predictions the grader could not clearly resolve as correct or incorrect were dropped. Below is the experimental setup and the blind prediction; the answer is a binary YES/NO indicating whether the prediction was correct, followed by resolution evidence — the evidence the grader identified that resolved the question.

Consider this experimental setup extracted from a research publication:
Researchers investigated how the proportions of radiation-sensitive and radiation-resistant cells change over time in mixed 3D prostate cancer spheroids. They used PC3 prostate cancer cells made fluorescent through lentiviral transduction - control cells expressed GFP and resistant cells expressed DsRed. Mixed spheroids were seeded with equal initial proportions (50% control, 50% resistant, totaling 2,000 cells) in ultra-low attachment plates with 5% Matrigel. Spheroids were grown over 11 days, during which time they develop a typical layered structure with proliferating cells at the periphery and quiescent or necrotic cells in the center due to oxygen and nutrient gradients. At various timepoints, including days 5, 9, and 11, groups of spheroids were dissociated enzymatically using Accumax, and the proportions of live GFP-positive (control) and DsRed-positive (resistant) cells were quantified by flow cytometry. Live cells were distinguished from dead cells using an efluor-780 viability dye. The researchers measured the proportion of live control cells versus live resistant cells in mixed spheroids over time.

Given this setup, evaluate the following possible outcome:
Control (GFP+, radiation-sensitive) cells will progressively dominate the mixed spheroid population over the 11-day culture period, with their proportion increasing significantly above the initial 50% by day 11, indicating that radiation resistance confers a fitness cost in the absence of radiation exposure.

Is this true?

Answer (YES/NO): NO